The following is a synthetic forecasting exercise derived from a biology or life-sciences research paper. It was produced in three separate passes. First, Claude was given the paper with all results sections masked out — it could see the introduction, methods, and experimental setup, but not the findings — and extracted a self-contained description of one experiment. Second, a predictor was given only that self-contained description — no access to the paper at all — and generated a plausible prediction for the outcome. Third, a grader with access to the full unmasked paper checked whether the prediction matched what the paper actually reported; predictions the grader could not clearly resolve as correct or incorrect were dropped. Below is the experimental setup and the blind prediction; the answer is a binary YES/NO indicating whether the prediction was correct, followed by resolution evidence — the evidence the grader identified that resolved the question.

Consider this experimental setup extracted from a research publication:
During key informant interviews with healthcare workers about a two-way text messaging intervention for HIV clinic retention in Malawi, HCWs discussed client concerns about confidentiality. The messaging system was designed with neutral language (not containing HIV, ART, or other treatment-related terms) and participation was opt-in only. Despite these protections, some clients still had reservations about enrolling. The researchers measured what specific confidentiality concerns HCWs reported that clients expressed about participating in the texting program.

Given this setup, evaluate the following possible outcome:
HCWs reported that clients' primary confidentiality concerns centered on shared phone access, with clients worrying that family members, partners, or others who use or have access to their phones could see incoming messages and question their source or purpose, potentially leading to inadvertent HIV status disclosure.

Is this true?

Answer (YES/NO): YES